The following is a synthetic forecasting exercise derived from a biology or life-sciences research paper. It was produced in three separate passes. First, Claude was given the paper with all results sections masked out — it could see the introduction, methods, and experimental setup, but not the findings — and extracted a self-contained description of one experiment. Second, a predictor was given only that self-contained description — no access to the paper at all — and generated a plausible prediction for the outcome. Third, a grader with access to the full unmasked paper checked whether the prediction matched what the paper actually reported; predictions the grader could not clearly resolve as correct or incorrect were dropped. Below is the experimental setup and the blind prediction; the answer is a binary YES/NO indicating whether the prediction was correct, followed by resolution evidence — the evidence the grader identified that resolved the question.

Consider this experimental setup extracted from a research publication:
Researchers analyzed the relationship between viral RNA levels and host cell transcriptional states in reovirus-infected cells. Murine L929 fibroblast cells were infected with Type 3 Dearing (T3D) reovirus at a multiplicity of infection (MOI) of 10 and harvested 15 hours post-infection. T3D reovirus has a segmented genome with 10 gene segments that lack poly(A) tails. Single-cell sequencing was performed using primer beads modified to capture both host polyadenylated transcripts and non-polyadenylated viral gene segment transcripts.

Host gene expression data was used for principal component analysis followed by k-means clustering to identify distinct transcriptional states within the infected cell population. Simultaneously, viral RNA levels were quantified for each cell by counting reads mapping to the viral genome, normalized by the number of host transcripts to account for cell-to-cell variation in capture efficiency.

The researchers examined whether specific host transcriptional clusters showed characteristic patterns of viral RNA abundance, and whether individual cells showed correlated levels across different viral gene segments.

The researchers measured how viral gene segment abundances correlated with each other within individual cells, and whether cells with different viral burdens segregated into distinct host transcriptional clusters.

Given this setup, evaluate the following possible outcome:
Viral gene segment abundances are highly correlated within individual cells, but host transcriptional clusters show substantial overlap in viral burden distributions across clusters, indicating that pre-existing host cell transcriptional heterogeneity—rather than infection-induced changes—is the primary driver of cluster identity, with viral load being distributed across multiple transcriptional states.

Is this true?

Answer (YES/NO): NO